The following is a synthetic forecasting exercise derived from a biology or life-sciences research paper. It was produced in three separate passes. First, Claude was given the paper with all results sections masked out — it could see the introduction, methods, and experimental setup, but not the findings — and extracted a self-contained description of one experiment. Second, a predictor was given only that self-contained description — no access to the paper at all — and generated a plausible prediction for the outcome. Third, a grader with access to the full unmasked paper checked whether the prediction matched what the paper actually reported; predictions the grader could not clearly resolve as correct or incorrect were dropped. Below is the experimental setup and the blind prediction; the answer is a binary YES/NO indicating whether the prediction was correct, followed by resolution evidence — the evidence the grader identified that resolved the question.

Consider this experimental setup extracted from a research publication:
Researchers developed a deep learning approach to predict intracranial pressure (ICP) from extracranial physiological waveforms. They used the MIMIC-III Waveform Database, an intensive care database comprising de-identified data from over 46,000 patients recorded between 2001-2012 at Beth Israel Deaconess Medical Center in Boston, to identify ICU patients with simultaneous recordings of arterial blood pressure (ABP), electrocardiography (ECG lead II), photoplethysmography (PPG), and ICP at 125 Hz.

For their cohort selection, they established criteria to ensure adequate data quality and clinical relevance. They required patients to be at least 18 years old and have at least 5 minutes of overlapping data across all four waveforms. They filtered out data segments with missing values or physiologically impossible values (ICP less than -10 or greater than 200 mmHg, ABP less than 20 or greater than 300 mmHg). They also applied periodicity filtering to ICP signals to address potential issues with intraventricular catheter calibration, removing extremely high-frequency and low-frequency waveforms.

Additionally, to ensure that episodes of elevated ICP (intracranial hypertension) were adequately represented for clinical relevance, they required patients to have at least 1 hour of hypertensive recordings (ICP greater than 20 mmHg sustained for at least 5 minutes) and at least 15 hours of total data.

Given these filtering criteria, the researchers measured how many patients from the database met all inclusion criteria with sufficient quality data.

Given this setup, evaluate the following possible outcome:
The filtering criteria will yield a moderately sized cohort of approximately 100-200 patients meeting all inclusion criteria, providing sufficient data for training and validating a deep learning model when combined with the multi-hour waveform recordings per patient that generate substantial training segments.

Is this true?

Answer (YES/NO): NO